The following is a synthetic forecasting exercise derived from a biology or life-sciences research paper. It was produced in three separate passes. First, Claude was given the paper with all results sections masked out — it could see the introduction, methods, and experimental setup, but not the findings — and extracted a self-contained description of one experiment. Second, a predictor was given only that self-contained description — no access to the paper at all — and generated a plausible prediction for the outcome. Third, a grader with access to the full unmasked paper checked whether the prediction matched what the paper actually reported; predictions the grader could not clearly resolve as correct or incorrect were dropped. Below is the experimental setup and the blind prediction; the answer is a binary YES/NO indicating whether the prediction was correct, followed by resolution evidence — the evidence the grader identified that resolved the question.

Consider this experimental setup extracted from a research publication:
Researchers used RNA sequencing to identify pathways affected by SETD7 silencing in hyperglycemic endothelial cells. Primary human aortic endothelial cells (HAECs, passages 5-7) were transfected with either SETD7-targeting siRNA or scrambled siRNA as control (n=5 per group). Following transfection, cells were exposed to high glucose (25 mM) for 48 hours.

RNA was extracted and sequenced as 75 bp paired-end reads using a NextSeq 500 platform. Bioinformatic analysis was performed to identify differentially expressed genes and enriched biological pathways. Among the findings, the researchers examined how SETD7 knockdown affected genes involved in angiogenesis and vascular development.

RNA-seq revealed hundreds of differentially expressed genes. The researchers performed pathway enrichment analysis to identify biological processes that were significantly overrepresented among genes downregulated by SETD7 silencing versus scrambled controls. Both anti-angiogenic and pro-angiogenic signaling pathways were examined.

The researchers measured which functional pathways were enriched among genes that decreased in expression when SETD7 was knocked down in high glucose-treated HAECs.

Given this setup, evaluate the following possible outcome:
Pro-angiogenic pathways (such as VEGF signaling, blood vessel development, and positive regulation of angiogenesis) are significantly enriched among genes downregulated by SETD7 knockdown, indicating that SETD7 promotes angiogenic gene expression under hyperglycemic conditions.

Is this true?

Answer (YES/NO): NO